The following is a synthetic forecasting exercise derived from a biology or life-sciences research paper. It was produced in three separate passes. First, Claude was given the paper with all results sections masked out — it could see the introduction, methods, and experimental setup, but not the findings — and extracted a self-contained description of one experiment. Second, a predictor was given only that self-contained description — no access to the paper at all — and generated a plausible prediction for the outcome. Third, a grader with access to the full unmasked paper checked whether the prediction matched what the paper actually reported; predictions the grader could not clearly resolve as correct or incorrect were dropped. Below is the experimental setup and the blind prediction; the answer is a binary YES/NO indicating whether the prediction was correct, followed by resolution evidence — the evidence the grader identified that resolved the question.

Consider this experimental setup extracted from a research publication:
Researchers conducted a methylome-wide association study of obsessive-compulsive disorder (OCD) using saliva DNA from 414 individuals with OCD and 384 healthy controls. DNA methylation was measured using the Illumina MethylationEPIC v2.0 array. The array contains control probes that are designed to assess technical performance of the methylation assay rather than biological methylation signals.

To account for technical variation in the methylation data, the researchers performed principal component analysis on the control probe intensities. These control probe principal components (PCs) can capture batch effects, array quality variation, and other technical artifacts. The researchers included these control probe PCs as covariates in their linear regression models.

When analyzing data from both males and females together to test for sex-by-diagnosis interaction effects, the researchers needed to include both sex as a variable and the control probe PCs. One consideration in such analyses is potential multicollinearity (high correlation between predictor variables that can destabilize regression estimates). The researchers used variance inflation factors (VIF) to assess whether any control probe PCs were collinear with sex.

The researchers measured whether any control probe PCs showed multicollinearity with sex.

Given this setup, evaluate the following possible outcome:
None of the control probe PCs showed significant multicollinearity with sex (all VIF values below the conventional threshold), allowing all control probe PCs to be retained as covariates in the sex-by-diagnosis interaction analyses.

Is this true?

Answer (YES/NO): NO